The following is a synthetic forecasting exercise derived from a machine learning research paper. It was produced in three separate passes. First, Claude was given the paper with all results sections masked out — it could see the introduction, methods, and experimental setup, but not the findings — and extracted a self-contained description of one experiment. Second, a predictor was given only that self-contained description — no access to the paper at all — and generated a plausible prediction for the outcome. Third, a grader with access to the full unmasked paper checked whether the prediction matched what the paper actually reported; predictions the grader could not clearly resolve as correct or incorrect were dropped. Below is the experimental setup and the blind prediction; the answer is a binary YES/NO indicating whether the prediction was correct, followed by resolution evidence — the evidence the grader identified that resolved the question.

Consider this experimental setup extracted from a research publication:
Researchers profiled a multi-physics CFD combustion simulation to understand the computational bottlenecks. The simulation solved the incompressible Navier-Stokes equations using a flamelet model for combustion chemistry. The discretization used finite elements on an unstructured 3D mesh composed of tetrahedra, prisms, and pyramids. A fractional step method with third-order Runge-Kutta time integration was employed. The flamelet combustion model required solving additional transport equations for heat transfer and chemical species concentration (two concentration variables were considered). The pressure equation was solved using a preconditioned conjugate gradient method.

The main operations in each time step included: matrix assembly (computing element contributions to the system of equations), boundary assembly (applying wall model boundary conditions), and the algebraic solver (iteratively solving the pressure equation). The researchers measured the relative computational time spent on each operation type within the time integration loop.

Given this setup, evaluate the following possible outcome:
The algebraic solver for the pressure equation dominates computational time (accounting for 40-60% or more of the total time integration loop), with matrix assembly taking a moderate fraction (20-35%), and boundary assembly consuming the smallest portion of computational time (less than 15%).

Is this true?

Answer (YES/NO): NO